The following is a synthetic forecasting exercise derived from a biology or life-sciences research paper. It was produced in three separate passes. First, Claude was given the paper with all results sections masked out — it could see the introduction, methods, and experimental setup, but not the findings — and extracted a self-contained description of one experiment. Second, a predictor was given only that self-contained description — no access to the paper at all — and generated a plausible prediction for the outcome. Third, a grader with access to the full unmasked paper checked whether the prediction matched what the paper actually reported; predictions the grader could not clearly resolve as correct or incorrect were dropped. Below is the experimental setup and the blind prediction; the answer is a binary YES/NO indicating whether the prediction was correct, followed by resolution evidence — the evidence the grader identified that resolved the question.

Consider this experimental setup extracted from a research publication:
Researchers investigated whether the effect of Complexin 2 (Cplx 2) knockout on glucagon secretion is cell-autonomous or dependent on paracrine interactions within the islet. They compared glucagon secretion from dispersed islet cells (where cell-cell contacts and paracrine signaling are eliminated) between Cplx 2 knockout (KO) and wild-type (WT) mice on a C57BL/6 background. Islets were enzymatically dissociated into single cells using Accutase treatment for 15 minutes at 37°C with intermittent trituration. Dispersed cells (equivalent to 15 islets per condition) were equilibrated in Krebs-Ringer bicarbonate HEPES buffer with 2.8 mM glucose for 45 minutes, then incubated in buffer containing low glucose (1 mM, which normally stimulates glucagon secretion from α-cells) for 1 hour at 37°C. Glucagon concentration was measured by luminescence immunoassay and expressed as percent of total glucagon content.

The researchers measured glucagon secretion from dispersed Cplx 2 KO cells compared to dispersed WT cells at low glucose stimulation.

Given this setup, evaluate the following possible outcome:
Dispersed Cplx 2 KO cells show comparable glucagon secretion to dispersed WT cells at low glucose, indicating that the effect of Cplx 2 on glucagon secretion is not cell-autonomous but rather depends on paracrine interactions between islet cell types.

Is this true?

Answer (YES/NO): NO